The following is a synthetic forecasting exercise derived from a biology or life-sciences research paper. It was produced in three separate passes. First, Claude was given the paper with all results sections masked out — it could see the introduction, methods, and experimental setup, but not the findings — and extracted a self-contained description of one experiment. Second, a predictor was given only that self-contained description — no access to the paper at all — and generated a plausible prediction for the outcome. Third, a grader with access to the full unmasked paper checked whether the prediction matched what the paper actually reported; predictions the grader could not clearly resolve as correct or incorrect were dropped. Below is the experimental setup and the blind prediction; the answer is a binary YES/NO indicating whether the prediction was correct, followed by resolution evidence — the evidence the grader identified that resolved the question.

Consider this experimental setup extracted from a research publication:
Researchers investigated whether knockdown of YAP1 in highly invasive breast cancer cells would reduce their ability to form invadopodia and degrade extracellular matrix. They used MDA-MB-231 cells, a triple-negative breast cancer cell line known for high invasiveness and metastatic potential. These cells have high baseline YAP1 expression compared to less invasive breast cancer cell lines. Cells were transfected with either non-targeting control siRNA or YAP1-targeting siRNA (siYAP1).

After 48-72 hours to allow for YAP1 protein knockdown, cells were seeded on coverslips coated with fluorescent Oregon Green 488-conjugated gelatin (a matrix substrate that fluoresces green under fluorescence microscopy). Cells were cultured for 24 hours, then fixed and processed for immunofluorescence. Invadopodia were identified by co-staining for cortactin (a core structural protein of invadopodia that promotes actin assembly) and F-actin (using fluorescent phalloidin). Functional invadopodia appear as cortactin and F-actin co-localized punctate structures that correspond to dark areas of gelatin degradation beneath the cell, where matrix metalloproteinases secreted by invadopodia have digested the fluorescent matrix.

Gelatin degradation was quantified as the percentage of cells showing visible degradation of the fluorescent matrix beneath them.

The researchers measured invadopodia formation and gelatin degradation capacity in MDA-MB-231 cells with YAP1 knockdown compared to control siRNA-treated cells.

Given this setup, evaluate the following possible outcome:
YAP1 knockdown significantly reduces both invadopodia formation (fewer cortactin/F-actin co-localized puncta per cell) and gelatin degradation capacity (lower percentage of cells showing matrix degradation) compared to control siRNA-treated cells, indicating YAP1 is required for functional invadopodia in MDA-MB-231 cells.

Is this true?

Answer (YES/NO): YES